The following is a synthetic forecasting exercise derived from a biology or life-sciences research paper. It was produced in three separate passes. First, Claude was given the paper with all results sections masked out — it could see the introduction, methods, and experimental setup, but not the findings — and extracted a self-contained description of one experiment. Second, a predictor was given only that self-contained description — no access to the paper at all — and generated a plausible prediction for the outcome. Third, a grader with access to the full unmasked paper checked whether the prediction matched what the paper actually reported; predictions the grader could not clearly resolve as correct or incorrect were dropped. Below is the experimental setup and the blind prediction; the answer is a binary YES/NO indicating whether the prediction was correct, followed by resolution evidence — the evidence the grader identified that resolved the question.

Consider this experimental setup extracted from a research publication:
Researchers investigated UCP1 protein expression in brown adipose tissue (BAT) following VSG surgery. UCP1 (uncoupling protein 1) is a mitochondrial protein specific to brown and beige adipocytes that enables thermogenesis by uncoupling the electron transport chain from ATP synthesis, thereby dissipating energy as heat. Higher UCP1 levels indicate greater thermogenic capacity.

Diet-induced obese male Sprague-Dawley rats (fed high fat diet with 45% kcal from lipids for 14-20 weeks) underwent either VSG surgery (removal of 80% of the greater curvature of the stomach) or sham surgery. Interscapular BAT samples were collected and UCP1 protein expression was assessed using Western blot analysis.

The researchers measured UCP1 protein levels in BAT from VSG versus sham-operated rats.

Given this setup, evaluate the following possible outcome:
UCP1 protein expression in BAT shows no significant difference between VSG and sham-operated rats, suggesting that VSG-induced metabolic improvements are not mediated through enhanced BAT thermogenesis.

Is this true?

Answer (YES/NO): NO